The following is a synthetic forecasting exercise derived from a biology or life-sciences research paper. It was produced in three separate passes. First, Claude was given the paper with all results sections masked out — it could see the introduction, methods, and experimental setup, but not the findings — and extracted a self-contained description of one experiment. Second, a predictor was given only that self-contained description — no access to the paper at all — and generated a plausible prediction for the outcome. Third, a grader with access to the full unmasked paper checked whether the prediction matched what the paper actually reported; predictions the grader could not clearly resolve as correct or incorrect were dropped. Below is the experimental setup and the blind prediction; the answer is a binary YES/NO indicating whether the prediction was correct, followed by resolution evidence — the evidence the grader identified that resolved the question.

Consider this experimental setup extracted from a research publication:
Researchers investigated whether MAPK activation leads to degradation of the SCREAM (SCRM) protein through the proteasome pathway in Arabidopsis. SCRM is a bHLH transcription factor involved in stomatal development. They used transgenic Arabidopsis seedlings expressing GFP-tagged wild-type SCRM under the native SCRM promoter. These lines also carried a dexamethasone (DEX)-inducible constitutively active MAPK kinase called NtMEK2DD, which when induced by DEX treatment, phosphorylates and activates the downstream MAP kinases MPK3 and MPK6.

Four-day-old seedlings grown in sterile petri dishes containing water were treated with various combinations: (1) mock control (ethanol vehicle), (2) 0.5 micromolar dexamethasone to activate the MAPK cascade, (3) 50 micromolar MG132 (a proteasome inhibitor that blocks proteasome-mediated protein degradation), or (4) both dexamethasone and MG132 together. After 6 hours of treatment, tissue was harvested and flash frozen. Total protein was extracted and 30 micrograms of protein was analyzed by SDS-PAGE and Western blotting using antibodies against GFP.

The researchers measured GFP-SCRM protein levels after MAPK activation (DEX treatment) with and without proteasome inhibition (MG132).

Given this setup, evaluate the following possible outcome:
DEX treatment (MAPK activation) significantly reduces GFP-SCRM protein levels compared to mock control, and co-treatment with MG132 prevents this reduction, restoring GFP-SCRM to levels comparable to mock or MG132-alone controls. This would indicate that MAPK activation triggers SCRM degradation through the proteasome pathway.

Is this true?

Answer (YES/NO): YES